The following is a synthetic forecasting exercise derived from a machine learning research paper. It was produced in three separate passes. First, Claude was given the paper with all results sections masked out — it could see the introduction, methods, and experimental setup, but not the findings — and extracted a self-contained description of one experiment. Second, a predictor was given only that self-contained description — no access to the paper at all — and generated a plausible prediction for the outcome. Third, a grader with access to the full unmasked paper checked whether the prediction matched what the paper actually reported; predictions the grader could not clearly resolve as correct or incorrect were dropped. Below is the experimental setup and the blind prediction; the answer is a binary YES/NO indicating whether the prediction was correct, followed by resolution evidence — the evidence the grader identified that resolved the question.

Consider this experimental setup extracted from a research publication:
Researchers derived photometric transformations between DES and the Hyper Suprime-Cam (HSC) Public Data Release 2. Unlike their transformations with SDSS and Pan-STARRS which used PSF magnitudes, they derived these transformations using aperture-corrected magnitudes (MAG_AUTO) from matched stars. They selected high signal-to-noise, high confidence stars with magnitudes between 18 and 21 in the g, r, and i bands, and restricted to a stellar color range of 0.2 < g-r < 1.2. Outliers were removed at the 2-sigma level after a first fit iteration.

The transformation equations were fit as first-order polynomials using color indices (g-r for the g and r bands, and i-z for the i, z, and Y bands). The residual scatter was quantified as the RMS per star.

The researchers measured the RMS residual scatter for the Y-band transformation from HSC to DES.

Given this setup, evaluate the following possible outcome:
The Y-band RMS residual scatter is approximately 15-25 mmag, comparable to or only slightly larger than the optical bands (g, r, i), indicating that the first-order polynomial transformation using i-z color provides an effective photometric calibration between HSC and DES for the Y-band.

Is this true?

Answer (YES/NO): NO